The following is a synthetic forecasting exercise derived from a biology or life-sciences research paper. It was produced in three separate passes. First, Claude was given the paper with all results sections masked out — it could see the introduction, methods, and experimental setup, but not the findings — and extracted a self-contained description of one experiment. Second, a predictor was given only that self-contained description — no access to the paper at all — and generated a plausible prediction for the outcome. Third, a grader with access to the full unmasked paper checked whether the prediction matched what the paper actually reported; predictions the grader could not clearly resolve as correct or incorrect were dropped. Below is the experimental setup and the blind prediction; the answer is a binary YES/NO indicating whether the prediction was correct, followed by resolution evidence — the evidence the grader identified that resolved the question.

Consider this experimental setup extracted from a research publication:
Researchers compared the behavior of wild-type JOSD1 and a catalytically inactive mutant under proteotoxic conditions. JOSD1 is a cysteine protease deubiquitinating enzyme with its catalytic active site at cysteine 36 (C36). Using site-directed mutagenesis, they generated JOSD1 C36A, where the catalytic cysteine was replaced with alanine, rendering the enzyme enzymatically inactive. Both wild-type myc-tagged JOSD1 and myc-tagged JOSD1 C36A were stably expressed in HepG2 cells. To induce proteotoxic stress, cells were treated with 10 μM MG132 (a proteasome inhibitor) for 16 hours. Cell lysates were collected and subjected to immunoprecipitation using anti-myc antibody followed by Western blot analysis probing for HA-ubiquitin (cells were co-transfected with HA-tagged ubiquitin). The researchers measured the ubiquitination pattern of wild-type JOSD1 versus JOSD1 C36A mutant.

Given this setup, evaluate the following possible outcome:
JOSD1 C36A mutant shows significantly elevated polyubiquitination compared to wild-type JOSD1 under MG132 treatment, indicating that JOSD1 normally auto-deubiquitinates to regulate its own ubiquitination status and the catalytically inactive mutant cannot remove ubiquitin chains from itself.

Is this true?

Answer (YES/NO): YES